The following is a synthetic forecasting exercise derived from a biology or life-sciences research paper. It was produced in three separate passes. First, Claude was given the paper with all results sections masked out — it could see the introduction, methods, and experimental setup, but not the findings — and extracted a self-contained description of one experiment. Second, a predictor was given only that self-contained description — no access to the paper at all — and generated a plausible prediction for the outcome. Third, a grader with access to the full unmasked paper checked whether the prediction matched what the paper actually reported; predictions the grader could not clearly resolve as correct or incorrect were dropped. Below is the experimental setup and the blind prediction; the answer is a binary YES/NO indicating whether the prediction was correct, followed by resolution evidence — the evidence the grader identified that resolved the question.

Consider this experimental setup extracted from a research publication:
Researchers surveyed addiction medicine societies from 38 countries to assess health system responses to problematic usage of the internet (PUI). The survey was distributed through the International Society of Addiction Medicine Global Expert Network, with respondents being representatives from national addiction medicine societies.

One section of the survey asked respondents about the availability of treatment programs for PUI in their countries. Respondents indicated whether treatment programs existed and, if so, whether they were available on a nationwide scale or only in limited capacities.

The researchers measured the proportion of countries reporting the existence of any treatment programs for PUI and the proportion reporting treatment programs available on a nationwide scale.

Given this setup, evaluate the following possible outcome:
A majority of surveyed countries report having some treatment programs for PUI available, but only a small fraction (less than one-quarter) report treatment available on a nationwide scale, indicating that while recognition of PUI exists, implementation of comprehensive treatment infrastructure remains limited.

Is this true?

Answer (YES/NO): NO